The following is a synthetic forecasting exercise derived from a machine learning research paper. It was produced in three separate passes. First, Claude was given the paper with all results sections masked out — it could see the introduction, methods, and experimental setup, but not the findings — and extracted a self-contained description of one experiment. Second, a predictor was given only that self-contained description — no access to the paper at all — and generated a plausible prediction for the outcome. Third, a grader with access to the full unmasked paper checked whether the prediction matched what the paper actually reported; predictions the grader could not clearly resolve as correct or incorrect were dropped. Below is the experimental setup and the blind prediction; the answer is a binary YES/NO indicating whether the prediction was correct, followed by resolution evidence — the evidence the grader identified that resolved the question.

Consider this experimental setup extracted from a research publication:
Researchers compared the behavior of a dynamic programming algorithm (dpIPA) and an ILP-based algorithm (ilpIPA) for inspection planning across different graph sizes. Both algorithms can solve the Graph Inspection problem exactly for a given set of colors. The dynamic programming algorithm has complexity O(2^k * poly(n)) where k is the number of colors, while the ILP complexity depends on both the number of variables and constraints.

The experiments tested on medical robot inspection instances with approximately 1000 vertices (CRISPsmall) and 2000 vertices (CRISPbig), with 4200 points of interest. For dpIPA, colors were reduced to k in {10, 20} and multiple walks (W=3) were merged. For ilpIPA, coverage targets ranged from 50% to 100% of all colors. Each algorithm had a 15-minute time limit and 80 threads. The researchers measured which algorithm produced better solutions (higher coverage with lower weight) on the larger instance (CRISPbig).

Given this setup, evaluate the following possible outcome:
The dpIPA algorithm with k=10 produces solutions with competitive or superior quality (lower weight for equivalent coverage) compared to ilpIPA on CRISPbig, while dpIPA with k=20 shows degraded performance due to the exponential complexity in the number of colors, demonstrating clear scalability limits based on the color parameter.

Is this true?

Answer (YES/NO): NO